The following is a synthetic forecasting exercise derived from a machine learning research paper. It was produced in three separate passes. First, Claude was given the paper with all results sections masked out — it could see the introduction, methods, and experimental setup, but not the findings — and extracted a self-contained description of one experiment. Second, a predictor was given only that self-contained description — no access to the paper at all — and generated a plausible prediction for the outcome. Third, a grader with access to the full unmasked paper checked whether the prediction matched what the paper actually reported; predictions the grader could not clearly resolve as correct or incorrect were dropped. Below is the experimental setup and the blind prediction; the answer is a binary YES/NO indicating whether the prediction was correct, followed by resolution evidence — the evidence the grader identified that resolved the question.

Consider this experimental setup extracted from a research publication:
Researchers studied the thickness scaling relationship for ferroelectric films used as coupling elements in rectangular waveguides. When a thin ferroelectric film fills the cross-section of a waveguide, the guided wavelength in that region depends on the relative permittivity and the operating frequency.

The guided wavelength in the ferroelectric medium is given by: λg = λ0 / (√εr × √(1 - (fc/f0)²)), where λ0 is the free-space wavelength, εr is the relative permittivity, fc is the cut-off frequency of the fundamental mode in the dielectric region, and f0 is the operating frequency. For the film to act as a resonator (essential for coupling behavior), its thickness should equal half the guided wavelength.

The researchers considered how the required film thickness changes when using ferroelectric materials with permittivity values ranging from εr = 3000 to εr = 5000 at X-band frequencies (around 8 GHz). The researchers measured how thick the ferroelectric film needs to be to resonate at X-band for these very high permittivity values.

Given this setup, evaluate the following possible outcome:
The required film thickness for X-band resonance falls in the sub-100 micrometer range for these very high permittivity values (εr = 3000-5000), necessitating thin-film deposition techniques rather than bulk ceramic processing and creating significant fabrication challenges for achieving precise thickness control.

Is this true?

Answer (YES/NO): NO